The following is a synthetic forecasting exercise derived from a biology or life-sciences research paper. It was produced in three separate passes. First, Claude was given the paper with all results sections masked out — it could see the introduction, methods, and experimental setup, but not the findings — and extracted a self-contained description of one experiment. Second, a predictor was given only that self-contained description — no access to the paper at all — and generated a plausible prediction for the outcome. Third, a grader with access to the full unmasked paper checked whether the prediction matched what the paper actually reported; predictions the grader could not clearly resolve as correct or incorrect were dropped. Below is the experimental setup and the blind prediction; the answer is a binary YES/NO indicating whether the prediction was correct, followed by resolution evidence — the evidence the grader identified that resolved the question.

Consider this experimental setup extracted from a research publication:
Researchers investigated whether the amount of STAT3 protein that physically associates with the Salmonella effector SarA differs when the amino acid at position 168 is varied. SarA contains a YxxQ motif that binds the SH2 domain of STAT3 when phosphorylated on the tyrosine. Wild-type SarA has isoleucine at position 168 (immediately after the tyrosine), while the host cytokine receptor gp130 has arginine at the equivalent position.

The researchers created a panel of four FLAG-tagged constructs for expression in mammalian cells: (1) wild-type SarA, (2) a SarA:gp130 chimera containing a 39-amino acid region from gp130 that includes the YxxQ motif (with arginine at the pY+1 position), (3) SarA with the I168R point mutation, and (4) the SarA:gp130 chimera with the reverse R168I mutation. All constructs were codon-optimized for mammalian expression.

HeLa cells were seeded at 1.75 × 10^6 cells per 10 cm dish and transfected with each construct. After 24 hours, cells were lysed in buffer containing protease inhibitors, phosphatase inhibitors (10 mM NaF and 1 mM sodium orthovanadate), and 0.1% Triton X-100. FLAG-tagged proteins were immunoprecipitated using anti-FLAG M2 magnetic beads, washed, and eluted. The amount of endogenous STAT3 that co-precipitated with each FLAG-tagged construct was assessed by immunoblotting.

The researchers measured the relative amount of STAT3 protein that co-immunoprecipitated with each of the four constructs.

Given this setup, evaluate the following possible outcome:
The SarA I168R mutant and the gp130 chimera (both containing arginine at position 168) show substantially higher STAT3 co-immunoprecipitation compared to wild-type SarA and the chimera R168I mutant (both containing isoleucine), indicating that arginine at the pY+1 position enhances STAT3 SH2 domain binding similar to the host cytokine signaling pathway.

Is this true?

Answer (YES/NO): NO